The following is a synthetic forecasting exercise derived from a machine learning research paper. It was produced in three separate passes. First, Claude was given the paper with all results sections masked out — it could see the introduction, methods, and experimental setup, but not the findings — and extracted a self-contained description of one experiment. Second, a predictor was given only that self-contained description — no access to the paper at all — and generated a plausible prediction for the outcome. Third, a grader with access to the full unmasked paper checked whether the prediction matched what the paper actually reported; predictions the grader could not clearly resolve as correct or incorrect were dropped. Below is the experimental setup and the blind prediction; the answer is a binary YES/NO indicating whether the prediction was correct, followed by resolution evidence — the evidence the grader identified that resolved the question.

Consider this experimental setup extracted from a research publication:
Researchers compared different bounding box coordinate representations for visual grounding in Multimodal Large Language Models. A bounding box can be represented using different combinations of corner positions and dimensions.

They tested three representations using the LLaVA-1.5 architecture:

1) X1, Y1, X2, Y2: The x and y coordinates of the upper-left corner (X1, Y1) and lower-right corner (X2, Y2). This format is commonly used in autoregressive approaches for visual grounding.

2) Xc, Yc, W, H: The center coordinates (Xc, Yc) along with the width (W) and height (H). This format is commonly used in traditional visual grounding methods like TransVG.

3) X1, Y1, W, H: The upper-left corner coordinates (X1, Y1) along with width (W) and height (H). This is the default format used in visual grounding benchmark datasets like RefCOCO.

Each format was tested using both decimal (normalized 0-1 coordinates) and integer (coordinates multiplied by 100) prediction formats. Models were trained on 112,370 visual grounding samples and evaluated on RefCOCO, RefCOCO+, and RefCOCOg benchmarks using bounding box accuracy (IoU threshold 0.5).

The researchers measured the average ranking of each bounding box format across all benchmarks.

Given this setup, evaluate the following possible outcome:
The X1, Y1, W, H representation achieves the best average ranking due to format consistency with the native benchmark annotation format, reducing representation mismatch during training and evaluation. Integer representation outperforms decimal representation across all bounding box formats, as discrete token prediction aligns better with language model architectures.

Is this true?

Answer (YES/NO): NO